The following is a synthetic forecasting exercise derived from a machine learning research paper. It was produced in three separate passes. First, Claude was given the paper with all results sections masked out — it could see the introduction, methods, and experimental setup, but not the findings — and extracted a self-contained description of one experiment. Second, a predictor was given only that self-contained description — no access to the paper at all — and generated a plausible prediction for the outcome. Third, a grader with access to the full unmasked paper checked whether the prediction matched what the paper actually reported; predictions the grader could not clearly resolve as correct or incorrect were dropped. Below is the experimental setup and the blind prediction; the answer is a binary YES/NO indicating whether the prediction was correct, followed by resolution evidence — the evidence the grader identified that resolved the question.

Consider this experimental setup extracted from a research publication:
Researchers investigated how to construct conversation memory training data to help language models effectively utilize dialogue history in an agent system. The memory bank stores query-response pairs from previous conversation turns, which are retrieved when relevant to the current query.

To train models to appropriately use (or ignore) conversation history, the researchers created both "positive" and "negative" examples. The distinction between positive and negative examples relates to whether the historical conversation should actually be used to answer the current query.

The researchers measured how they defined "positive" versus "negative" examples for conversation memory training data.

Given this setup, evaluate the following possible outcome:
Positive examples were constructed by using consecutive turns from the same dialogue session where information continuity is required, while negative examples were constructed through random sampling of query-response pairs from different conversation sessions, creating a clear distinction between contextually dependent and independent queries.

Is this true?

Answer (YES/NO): NO